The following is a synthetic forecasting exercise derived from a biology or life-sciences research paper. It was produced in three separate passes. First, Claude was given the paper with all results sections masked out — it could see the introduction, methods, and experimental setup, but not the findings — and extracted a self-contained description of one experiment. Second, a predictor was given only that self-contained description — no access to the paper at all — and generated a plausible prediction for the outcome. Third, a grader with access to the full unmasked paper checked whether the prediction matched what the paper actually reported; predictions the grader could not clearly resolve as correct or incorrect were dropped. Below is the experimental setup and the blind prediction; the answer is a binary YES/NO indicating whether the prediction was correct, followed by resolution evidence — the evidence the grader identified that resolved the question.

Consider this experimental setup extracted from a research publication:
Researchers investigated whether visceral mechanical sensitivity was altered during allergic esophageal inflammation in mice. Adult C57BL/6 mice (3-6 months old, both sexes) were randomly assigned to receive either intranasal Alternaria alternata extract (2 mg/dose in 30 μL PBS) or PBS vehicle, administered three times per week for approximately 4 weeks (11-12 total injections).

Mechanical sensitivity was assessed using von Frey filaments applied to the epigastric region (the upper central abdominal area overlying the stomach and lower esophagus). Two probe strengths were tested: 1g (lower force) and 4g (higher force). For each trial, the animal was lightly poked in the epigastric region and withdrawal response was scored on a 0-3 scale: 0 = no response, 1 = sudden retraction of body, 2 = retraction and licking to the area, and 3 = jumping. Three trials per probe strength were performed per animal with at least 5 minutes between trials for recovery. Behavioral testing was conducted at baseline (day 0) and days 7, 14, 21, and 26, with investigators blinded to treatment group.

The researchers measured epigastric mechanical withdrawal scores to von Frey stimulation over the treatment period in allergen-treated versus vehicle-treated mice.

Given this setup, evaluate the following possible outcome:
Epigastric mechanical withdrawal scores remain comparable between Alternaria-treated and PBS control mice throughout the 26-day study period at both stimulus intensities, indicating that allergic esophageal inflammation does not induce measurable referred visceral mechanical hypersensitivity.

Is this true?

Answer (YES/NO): YES